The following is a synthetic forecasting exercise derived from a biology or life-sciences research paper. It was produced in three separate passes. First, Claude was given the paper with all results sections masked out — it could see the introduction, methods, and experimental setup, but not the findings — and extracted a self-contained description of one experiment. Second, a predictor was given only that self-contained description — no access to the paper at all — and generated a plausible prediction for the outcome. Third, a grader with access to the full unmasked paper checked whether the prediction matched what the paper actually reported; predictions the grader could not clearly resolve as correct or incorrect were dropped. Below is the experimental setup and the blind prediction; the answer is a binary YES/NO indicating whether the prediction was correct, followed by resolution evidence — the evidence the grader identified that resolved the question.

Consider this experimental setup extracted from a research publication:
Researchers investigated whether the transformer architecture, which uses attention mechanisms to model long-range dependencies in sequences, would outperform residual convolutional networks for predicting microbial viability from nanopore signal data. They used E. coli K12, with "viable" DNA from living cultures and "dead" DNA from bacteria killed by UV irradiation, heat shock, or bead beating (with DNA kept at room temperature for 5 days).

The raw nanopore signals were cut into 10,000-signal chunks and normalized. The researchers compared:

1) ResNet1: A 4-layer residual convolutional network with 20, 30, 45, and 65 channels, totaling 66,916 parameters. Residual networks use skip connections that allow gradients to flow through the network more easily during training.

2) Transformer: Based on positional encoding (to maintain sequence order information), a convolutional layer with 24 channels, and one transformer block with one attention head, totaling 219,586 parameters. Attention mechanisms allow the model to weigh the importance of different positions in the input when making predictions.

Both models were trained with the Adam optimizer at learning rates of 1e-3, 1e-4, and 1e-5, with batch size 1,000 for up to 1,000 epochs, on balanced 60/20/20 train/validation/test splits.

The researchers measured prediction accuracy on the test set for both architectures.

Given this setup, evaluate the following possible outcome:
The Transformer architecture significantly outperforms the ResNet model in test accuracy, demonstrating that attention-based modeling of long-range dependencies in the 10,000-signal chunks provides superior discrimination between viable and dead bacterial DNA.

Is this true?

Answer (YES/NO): NO